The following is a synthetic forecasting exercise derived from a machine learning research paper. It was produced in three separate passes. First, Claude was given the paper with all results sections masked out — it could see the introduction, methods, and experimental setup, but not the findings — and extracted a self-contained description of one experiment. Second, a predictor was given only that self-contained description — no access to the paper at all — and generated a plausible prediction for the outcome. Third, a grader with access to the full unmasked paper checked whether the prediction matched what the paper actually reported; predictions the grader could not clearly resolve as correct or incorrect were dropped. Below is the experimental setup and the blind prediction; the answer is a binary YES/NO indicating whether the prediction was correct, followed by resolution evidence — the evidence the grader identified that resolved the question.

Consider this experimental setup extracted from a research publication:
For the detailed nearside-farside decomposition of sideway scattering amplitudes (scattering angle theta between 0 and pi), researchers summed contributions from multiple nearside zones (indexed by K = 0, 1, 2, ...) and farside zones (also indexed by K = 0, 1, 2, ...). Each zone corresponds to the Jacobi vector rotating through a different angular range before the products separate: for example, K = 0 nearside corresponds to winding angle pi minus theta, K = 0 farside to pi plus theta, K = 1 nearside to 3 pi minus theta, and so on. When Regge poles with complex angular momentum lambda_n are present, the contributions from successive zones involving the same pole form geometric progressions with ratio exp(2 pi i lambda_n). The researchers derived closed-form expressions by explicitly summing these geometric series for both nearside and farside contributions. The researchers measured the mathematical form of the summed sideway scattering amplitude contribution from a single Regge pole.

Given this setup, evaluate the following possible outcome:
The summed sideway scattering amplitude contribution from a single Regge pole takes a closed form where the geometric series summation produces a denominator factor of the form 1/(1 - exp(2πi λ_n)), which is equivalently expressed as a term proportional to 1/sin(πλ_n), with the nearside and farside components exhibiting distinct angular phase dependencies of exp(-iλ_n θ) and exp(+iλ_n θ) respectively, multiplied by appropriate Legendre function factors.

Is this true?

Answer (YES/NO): NO